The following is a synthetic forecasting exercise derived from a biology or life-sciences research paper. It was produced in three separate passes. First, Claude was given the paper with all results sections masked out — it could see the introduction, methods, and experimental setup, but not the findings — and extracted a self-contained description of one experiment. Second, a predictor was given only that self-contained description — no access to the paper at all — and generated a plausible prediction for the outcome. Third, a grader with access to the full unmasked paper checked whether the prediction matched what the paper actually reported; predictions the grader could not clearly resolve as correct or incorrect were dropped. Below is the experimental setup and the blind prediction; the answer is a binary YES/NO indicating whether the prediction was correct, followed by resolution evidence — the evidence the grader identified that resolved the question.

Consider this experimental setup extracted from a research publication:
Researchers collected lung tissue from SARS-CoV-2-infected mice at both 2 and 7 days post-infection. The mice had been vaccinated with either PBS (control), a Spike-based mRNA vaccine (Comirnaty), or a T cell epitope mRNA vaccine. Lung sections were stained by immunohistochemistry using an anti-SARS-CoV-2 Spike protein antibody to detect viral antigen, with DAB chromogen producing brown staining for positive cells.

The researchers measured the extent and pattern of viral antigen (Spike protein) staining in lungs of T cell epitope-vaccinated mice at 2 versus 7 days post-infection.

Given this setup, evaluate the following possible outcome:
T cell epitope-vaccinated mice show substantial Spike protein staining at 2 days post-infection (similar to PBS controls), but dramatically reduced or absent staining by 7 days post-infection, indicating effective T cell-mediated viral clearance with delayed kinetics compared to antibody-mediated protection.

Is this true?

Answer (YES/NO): YES